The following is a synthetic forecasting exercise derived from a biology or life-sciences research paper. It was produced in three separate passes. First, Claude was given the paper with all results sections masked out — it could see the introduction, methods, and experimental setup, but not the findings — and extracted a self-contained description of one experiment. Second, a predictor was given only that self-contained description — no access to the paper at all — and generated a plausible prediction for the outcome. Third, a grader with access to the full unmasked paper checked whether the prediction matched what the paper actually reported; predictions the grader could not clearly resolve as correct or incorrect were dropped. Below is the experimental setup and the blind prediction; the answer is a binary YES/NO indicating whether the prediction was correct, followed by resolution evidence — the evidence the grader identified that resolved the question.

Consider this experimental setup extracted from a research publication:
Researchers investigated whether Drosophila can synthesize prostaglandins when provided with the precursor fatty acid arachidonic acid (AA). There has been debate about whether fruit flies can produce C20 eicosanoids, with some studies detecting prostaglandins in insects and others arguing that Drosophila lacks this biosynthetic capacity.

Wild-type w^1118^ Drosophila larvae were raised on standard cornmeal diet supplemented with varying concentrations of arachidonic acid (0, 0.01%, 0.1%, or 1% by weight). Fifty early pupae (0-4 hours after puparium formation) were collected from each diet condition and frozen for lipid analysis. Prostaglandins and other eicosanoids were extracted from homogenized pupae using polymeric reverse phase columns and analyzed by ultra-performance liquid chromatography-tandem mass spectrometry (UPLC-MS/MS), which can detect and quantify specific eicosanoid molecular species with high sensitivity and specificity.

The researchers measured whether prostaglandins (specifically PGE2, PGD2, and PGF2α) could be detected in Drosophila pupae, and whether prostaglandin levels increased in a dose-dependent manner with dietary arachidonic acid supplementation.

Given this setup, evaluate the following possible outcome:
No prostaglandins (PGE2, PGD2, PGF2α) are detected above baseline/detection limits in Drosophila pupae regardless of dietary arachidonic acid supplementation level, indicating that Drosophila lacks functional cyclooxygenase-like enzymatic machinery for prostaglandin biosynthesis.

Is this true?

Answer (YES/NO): NO